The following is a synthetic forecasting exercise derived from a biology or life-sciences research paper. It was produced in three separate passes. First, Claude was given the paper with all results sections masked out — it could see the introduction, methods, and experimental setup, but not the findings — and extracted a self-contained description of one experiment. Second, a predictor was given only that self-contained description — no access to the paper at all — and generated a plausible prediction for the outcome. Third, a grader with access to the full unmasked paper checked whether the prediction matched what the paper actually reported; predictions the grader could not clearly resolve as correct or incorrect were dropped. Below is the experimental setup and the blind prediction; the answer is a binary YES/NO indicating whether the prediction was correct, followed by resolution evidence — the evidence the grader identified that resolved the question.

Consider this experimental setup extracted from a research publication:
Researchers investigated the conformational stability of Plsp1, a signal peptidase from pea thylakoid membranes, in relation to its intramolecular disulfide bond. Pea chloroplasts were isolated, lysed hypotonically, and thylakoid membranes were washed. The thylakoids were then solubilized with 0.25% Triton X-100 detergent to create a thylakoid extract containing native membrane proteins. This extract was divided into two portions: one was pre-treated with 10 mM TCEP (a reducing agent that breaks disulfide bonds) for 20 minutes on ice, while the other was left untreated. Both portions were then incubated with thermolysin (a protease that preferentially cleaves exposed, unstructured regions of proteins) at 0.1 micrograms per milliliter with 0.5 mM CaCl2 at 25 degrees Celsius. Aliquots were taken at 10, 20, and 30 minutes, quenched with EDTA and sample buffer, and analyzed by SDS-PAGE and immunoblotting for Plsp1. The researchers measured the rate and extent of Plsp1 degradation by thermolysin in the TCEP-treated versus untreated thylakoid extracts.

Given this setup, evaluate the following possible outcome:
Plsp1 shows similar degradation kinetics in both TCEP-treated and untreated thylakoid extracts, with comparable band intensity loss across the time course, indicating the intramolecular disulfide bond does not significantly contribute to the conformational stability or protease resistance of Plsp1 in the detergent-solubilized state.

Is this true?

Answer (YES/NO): NO